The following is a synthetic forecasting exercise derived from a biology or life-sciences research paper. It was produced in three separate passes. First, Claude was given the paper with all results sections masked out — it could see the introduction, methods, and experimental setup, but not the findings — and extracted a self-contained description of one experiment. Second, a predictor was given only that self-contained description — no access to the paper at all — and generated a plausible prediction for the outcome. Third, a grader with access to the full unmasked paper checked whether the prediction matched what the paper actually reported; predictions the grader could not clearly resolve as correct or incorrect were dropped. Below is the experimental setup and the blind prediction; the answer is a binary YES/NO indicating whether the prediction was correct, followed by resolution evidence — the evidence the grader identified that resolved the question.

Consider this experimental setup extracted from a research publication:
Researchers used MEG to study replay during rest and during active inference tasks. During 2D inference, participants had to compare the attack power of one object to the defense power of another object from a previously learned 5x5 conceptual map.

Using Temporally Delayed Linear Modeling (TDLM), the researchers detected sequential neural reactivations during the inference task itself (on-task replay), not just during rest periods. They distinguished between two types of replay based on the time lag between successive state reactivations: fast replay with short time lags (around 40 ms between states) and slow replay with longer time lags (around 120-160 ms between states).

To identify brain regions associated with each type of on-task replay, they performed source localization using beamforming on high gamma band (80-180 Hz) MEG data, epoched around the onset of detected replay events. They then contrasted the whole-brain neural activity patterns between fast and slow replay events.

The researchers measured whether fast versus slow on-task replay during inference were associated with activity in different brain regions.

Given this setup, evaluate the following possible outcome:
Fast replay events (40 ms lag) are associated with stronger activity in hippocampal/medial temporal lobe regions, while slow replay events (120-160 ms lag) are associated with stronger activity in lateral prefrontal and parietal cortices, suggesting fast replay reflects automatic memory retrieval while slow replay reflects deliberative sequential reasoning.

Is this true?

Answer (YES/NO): NO